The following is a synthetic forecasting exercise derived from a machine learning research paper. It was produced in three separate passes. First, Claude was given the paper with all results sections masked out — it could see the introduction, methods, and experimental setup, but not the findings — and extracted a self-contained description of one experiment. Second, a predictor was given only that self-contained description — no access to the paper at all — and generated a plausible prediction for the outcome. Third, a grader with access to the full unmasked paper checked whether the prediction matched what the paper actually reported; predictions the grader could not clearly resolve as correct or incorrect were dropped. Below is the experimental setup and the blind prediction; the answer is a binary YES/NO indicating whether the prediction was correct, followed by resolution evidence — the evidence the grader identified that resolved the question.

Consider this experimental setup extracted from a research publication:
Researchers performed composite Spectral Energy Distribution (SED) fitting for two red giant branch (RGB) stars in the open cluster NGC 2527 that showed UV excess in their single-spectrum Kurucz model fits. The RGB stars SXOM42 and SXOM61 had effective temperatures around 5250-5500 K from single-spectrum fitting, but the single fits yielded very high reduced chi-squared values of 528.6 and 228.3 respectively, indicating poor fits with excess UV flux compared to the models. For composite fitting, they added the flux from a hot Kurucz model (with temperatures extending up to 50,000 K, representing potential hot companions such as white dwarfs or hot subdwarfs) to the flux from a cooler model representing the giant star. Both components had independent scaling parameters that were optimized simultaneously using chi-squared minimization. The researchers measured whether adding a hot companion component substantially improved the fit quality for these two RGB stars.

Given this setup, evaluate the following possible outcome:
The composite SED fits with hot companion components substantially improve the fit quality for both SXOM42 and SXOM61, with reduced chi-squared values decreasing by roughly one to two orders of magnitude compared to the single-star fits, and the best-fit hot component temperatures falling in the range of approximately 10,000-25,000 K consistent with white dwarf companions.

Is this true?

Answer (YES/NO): NO